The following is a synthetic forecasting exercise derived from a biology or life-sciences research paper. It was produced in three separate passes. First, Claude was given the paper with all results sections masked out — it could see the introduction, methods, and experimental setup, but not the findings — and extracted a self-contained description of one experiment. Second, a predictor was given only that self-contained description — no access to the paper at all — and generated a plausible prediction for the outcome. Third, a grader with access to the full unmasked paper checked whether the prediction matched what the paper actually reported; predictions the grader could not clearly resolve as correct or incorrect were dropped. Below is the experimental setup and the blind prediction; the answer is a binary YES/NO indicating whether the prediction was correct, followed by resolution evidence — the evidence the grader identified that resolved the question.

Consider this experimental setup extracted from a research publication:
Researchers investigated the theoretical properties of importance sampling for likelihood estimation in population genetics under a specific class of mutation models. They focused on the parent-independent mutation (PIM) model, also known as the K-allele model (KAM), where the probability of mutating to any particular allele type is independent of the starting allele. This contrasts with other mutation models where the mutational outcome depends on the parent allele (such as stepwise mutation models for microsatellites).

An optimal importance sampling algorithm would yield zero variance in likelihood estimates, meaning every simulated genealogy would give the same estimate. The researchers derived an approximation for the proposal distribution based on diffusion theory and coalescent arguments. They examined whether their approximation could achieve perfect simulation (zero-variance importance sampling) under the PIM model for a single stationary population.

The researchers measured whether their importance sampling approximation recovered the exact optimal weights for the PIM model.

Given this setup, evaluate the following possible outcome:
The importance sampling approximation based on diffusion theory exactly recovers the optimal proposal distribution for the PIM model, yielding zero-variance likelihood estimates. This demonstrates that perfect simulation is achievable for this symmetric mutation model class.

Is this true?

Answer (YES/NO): YES